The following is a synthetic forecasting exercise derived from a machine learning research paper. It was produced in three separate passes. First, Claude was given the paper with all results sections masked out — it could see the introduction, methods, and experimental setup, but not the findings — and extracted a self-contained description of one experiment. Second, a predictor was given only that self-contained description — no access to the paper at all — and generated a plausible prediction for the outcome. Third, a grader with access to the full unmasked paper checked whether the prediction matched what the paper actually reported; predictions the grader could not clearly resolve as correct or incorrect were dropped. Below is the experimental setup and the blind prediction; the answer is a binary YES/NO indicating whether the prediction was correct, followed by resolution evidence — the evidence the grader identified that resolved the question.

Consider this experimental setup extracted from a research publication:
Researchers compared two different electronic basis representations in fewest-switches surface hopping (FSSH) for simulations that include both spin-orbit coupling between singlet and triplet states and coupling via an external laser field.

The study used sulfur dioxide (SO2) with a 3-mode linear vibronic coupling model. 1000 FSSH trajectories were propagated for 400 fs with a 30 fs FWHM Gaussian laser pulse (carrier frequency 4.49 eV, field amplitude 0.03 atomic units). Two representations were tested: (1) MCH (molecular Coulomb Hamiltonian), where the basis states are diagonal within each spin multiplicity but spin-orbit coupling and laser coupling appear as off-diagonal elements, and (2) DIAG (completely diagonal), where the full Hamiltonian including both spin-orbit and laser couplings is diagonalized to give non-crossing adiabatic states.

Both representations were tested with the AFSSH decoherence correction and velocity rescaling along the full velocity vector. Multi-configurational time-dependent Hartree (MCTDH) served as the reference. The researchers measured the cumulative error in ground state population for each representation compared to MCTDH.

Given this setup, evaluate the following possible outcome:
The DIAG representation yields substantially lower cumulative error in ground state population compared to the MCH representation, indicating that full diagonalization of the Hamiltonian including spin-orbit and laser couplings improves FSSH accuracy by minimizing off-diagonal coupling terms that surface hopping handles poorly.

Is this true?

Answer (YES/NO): NO